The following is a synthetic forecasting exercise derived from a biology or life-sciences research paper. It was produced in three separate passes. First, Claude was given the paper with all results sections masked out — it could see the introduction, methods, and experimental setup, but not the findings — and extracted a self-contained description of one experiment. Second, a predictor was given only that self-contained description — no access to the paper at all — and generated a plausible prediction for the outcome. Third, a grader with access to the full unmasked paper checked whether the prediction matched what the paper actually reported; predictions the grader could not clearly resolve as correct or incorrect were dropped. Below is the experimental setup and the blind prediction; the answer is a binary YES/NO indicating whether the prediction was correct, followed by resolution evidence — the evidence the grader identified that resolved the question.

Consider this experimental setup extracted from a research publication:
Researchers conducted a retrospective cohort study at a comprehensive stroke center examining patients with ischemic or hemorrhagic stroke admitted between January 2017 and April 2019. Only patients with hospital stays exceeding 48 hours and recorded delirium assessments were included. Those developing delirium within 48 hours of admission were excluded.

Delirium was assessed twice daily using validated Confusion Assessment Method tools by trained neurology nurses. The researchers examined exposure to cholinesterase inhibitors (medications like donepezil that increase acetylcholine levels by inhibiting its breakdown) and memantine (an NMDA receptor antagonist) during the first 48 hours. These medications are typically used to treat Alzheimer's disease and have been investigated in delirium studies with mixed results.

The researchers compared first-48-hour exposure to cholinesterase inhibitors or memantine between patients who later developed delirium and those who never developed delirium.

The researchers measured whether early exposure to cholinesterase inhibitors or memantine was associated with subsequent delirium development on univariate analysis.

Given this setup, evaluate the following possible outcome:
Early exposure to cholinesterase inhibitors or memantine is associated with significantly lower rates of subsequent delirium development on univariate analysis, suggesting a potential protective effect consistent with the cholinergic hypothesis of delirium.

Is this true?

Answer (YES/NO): NO